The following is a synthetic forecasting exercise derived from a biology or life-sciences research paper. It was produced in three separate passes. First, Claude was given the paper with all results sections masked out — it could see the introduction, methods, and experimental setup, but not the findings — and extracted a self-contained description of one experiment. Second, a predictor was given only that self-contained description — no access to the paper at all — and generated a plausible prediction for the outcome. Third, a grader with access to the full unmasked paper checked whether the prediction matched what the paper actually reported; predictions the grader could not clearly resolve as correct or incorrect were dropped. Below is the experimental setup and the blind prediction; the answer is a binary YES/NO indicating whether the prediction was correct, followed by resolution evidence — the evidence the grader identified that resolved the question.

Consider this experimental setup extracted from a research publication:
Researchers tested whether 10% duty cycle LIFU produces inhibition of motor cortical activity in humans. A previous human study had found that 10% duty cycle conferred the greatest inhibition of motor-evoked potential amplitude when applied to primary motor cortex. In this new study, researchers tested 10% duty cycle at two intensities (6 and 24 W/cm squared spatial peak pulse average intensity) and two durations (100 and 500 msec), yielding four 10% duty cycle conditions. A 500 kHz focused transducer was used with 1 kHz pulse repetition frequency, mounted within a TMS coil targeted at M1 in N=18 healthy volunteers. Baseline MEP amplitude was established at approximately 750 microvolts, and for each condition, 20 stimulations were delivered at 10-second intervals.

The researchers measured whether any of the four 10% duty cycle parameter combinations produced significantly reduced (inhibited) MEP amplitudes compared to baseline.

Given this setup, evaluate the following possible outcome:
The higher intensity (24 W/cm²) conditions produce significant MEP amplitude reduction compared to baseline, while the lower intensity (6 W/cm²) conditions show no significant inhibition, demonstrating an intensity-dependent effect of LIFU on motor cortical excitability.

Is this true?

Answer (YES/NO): NO